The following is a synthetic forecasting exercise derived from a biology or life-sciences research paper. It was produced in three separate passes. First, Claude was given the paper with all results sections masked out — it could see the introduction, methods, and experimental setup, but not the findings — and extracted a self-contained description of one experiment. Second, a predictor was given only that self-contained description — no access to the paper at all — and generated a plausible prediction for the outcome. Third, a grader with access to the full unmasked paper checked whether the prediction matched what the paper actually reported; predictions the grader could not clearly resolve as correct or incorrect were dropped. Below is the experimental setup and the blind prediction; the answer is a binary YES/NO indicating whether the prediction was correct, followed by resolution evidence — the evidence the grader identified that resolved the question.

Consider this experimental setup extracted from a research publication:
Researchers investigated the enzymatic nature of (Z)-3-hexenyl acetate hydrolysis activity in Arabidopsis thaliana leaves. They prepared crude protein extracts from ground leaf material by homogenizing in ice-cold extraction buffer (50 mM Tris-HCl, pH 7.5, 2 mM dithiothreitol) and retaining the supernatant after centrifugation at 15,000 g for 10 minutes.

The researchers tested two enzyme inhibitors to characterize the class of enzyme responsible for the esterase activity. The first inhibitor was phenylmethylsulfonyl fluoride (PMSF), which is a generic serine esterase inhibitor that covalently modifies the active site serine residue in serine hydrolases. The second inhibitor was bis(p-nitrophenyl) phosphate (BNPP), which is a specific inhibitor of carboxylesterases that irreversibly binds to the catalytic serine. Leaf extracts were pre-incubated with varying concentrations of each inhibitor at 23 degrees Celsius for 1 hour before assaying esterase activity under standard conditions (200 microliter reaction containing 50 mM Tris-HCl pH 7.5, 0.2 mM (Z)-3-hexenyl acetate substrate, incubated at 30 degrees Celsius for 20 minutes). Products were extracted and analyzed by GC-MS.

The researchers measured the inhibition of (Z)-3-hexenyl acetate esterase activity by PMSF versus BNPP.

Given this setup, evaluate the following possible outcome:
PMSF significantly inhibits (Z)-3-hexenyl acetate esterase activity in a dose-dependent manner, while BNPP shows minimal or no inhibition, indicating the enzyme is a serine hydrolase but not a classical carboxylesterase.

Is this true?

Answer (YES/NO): NO